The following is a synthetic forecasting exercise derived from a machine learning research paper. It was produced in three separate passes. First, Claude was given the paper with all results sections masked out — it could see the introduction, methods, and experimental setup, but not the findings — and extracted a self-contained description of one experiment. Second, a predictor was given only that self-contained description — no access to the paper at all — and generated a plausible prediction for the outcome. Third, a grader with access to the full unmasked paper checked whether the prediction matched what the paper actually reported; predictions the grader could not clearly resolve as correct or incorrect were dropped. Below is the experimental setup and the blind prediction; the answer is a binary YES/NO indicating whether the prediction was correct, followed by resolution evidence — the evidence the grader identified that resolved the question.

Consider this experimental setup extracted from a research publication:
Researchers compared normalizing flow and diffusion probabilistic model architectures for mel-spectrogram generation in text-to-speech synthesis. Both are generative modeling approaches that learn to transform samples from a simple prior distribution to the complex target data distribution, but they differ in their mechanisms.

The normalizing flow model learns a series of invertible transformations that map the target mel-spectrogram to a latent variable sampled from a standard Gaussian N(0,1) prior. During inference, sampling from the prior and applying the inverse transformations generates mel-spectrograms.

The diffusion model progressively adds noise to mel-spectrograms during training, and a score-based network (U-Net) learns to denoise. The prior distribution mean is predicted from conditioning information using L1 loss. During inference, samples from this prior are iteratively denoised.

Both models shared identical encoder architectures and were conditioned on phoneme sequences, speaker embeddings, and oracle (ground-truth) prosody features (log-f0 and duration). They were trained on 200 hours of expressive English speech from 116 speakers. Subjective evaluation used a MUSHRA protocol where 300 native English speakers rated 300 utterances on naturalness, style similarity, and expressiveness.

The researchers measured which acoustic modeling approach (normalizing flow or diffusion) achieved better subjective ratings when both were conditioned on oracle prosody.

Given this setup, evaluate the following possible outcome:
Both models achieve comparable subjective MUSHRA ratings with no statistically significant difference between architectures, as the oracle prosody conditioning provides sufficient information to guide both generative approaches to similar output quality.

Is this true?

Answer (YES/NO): NO